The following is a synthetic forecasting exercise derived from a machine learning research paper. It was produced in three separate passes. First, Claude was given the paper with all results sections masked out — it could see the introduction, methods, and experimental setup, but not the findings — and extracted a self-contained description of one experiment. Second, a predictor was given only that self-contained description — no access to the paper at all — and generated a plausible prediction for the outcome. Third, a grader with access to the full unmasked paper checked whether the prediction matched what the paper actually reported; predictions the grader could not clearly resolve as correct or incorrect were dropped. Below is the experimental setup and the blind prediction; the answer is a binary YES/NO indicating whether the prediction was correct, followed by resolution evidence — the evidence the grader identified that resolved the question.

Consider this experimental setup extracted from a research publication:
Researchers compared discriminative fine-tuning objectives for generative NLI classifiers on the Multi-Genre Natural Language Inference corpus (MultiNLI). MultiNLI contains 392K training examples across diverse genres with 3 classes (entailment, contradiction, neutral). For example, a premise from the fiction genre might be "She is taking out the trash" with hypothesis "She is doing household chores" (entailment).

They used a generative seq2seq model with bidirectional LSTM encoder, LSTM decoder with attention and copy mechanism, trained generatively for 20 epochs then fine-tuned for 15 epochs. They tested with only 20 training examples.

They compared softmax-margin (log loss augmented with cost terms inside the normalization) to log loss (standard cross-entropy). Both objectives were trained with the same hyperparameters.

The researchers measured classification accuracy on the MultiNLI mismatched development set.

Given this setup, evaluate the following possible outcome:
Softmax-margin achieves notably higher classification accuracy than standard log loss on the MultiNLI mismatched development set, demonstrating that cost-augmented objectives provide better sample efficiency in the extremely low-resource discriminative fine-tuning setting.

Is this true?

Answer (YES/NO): YES